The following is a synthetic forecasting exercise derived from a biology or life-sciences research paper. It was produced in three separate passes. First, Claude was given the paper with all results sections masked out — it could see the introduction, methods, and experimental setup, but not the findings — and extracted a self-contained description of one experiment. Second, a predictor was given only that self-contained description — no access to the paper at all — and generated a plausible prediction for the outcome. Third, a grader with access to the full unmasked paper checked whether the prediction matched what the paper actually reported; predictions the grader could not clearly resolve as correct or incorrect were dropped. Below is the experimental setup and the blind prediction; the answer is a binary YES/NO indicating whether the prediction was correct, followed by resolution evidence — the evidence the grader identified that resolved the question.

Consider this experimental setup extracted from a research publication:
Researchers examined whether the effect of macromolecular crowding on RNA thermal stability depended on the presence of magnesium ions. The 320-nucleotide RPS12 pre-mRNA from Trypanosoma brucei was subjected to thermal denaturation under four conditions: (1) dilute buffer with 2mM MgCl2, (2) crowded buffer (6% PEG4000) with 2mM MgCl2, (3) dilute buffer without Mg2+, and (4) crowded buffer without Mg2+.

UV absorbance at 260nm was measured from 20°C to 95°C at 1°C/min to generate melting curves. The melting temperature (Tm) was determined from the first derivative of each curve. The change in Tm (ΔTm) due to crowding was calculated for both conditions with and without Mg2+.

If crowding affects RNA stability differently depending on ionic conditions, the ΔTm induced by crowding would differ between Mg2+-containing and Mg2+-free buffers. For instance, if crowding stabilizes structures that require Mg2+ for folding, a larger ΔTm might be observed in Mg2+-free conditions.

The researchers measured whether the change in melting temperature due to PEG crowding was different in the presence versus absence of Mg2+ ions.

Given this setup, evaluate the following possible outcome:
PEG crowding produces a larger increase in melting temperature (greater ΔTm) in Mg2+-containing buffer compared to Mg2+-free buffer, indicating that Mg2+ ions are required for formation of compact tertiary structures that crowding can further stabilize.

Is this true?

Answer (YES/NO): YES